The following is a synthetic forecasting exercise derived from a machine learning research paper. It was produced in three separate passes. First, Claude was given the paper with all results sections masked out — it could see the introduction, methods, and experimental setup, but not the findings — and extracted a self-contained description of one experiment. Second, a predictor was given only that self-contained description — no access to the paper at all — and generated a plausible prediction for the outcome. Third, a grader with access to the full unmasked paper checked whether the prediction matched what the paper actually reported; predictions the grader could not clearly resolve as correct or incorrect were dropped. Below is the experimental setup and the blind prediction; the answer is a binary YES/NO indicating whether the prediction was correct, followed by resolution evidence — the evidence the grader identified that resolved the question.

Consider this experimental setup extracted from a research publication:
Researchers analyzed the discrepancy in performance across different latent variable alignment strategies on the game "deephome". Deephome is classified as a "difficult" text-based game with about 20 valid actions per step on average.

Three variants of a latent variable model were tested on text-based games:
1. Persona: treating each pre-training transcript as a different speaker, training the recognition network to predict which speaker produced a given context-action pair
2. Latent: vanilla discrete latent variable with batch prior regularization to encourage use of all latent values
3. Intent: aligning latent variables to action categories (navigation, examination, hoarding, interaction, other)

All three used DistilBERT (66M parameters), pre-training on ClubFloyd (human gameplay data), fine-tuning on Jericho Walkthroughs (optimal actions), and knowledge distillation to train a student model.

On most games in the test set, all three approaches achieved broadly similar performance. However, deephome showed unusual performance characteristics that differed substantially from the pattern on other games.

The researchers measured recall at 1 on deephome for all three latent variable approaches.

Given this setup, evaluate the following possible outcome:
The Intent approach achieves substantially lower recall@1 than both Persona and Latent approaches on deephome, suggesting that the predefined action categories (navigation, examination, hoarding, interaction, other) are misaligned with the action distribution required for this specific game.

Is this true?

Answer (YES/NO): NO